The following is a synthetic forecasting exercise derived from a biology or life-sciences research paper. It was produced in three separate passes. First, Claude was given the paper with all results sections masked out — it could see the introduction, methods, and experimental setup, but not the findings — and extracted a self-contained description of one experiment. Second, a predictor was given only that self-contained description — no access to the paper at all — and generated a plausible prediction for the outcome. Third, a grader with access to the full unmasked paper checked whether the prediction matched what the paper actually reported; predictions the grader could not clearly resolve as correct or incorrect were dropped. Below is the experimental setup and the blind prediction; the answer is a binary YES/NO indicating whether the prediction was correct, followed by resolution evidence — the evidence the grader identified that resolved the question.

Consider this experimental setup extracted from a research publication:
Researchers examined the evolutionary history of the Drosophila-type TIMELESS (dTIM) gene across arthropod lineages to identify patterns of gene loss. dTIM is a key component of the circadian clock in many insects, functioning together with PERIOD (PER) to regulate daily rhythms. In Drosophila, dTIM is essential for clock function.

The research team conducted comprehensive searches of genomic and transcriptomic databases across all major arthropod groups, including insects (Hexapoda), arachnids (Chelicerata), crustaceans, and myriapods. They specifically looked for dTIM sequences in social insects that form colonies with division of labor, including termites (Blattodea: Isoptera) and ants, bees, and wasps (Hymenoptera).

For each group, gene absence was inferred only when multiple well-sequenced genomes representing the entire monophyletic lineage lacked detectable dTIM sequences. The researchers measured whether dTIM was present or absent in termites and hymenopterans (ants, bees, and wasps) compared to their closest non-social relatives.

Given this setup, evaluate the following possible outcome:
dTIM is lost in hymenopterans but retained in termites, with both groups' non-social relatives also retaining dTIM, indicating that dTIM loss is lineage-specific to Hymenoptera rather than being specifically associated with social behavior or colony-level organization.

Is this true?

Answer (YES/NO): NO